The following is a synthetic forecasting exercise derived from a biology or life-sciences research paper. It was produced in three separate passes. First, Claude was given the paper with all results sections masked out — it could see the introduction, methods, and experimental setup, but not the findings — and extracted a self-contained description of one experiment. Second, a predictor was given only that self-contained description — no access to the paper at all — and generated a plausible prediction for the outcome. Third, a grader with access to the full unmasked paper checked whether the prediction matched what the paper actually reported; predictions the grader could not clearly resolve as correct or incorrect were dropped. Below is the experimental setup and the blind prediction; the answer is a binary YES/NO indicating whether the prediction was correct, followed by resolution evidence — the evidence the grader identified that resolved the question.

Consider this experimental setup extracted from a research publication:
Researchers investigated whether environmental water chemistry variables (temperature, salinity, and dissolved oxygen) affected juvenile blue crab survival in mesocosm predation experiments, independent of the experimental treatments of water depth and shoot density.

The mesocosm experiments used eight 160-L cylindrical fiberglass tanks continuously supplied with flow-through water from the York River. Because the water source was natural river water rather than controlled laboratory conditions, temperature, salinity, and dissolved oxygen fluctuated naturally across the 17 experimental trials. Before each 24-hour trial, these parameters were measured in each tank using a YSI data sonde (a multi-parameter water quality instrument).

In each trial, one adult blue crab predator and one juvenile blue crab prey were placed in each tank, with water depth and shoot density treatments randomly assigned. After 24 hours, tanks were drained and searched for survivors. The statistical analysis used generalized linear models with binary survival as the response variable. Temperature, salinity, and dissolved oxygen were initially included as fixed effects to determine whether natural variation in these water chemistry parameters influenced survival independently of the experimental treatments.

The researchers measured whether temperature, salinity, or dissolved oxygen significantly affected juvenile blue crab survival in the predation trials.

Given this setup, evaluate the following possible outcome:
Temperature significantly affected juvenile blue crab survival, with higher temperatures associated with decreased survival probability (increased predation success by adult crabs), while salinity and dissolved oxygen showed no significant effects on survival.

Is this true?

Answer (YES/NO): NO